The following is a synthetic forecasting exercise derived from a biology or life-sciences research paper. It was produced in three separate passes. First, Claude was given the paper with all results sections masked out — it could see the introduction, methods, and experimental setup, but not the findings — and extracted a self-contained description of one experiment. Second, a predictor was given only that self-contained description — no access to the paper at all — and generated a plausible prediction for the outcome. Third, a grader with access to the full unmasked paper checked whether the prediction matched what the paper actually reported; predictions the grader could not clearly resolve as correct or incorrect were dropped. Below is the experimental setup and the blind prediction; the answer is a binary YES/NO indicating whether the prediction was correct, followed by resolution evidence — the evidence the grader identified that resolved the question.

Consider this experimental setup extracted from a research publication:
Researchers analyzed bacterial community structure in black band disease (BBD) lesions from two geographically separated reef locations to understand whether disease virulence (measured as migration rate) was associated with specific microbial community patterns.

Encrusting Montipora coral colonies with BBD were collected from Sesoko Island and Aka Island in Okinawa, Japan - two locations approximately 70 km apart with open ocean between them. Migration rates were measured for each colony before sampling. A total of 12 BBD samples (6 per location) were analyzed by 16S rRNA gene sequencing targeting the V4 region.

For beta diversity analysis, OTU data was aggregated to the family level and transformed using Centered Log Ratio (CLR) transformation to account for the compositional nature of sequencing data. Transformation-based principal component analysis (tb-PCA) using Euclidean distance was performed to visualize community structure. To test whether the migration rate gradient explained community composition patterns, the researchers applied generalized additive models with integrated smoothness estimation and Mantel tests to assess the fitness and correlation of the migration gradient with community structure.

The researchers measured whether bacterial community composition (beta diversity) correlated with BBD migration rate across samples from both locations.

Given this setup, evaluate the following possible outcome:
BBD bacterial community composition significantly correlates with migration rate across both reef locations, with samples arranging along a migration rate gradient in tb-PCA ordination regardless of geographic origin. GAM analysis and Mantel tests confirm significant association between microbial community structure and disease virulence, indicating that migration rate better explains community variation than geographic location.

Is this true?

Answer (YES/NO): NO